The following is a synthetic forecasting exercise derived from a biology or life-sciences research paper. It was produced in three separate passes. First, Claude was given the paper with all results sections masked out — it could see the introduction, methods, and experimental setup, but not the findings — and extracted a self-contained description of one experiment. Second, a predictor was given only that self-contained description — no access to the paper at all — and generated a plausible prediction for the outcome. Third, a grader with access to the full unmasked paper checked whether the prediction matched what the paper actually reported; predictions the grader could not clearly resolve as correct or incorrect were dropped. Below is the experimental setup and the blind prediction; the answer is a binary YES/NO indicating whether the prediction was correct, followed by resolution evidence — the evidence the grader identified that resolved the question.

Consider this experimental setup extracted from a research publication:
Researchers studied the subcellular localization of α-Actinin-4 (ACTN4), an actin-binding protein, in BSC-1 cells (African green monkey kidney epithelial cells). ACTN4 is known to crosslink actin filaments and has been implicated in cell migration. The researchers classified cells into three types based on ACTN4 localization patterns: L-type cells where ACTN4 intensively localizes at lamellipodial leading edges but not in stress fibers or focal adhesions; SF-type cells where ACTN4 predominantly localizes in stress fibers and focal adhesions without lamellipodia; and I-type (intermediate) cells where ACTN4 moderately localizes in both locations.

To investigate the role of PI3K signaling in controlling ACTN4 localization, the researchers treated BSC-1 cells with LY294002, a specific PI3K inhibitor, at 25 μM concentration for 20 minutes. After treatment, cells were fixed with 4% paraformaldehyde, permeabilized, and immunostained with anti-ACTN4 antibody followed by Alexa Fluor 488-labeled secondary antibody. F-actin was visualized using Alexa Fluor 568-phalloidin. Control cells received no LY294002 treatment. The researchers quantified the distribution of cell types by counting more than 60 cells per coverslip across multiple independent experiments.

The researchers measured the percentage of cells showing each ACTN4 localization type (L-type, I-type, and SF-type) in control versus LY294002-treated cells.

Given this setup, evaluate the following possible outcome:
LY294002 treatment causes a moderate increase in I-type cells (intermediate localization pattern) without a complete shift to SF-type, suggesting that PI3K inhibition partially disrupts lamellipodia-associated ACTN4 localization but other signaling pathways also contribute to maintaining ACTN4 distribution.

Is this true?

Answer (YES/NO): NO